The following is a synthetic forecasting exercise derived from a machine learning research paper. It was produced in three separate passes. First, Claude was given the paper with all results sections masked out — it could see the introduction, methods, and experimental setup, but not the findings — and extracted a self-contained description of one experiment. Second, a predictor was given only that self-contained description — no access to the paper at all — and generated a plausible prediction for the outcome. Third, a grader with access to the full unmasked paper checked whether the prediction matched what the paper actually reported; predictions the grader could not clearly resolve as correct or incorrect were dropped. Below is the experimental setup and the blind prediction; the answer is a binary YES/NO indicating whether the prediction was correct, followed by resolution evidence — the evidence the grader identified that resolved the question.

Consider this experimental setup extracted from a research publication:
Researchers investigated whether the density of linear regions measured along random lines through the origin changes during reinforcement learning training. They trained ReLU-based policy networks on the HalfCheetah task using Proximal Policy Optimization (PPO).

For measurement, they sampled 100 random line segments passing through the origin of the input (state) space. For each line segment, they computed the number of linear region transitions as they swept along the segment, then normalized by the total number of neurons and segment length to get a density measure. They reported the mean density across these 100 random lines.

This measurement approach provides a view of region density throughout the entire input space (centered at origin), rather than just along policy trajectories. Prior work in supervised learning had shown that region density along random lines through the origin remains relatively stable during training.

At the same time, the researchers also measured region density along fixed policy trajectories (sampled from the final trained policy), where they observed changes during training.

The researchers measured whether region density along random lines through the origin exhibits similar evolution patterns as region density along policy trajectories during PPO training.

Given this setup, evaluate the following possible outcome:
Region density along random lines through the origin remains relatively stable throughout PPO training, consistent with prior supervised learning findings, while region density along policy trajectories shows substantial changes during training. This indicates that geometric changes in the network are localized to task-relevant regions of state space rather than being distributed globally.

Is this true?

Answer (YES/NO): NO